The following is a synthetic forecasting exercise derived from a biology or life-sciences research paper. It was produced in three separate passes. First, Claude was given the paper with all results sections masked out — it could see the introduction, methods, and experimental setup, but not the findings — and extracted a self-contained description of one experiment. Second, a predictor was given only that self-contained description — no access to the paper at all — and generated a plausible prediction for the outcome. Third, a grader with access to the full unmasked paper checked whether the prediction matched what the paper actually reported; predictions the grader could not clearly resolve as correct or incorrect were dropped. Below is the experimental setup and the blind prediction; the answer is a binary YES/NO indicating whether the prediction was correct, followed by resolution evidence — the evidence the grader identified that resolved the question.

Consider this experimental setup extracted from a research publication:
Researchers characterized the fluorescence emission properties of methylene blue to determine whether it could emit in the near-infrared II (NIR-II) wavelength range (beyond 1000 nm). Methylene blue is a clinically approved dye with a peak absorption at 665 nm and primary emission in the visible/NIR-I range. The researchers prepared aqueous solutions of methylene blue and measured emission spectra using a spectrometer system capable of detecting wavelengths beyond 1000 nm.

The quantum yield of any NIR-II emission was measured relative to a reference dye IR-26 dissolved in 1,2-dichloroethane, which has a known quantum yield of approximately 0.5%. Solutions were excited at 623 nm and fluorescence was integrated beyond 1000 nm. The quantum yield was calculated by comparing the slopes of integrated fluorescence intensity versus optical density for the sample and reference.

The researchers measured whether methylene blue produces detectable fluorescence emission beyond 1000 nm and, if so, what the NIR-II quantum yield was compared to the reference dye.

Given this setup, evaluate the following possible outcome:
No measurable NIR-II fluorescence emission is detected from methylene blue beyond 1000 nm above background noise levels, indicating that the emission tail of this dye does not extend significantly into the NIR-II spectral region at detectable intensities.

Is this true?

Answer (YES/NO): NO